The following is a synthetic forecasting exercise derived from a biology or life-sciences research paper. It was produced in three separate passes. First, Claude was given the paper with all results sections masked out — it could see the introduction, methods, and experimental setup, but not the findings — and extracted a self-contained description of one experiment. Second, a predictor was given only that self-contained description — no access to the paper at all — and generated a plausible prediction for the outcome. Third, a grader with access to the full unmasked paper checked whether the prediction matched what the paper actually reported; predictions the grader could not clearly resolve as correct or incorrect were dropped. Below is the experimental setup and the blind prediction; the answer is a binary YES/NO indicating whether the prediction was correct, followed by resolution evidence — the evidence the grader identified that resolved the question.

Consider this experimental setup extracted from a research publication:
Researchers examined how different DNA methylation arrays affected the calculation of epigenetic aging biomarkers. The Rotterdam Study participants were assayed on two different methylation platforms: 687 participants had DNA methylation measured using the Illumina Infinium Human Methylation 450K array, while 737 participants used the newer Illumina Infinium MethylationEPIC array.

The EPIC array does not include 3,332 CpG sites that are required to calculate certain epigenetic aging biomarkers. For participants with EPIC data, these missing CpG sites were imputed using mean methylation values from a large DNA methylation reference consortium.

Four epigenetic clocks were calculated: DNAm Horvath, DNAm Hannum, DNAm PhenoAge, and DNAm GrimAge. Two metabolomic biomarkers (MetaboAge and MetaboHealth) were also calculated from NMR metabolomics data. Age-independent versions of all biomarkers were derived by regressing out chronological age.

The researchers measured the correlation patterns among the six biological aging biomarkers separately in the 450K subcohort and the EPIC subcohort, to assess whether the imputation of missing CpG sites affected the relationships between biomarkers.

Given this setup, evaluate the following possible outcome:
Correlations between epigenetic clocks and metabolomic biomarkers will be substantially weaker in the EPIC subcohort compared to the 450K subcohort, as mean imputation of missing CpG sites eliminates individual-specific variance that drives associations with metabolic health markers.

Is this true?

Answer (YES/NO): NO